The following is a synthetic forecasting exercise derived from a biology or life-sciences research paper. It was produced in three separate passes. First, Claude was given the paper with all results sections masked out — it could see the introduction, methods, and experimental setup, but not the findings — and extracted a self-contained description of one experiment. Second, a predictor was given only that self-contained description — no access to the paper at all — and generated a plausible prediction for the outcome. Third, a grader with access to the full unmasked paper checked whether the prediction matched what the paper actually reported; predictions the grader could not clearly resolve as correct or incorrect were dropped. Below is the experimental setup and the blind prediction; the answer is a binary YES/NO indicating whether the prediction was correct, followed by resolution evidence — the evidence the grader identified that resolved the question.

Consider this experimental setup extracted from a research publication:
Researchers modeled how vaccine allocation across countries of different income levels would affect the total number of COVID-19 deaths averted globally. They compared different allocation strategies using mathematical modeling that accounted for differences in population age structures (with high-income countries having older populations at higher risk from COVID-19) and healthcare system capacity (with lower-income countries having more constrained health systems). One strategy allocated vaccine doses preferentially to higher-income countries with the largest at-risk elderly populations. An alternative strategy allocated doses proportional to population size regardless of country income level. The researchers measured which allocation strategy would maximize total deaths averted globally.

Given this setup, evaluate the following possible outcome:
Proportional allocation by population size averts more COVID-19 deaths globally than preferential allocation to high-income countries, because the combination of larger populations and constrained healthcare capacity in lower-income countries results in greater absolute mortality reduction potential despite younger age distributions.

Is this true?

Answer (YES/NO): NO